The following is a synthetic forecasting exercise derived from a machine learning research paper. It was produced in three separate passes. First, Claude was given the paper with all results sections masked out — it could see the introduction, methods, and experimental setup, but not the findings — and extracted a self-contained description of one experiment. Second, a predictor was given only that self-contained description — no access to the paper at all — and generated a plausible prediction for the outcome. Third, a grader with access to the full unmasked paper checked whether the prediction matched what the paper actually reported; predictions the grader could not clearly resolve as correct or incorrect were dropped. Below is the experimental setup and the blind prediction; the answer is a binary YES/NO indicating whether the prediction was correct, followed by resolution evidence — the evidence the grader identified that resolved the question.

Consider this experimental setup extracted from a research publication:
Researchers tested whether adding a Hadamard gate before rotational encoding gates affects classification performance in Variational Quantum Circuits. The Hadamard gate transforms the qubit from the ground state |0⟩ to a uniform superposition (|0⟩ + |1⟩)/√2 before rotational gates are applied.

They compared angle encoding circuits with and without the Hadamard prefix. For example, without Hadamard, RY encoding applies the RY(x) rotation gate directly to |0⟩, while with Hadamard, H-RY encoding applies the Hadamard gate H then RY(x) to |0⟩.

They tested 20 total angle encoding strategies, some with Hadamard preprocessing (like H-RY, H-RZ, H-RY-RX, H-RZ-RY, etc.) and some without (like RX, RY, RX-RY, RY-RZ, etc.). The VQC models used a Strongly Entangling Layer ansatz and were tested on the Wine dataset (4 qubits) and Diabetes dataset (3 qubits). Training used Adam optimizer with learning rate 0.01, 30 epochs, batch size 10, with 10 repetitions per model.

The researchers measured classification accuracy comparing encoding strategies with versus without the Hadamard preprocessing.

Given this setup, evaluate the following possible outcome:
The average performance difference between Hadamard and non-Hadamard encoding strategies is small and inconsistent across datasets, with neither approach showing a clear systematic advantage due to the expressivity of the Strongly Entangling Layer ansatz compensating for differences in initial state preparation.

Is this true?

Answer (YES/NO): NO